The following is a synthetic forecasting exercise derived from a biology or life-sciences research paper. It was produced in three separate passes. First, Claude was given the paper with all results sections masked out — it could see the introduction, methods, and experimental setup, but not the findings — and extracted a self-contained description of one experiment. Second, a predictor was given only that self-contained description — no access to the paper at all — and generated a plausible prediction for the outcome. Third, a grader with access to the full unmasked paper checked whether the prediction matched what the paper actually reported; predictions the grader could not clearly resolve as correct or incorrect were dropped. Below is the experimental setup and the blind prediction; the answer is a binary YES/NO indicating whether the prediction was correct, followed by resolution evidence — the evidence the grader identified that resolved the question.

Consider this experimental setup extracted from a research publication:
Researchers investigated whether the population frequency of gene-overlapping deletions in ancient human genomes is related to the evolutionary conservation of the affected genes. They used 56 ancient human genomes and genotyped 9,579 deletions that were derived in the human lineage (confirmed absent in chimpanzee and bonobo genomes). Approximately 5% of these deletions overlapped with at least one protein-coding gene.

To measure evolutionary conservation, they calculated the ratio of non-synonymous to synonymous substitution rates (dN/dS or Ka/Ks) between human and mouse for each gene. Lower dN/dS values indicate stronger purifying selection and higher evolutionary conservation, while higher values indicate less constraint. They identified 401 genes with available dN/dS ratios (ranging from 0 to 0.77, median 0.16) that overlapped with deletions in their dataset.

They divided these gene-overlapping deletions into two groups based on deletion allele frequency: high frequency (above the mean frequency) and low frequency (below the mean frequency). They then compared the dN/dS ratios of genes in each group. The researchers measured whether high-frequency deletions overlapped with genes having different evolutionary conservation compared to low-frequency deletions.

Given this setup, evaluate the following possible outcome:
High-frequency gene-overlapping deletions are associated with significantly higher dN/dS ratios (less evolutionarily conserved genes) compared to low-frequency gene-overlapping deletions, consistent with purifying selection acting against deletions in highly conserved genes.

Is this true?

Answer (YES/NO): YES